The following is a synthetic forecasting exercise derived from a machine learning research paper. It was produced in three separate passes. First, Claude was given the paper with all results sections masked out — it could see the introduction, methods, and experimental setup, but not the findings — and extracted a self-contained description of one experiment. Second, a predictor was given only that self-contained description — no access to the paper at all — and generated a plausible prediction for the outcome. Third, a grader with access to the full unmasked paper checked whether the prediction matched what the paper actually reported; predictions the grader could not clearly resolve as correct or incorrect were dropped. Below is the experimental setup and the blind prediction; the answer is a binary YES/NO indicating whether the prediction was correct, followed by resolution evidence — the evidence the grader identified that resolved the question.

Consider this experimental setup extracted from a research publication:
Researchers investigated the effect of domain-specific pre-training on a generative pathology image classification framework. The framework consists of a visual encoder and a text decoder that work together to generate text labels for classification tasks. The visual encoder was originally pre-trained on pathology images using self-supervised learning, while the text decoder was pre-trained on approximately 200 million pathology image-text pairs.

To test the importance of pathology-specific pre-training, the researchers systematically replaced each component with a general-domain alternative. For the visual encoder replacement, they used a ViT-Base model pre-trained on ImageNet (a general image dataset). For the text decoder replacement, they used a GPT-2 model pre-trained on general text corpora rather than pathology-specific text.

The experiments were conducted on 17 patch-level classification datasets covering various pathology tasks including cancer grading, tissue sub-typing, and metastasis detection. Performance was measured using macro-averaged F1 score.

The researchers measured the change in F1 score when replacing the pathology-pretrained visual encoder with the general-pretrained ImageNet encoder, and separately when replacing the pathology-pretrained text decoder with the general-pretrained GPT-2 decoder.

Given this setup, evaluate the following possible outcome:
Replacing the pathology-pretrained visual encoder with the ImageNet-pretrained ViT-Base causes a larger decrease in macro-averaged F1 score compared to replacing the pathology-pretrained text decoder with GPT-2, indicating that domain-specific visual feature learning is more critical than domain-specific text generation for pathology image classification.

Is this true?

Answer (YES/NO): YES